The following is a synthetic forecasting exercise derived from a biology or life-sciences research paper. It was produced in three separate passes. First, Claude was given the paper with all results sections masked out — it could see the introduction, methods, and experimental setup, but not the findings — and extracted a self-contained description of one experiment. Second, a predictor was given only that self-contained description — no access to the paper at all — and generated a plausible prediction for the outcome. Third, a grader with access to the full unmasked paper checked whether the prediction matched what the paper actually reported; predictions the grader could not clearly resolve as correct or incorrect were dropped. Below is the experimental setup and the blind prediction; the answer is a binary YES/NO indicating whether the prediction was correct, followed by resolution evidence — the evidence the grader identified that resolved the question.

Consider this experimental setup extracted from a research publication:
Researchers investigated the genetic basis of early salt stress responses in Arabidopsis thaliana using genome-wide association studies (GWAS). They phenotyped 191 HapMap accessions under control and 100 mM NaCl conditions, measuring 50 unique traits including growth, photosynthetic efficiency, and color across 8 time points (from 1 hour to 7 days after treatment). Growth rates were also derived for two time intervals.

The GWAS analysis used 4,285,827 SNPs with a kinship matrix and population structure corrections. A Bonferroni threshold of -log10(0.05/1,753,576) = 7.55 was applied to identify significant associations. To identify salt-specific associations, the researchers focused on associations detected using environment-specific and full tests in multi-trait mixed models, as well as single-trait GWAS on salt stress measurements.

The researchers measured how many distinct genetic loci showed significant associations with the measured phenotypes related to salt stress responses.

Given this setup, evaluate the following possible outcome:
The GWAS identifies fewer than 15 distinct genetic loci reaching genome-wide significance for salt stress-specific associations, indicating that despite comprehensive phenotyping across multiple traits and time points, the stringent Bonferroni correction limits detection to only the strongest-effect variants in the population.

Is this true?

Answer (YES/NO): NO